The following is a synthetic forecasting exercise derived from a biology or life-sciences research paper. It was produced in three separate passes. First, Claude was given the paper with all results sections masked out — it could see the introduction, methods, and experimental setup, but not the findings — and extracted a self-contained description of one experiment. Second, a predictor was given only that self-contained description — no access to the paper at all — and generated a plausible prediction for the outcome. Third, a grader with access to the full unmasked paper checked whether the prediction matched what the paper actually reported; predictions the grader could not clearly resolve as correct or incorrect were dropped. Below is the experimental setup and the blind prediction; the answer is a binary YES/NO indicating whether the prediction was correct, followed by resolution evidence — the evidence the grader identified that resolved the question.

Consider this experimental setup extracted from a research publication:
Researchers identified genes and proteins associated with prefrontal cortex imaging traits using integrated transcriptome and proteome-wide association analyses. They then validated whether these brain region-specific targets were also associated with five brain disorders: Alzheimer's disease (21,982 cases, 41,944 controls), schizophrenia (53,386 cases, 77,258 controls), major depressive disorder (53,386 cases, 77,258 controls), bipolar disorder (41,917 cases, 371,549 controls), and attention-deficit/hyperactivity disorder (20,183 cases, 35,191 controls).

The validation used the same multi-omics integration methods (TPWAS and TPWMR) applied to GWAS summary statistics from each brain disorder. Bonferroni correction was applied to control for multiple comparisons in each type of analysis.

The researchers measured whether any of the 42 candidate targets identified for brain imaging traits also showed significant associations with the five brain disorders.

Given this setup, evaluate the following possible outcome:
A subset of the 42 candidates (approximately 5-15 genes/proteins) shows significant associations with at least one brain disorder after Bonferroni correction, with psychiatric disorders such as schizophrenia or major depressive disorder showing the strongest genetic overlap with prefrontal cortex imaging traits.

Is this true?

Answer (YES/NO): NO